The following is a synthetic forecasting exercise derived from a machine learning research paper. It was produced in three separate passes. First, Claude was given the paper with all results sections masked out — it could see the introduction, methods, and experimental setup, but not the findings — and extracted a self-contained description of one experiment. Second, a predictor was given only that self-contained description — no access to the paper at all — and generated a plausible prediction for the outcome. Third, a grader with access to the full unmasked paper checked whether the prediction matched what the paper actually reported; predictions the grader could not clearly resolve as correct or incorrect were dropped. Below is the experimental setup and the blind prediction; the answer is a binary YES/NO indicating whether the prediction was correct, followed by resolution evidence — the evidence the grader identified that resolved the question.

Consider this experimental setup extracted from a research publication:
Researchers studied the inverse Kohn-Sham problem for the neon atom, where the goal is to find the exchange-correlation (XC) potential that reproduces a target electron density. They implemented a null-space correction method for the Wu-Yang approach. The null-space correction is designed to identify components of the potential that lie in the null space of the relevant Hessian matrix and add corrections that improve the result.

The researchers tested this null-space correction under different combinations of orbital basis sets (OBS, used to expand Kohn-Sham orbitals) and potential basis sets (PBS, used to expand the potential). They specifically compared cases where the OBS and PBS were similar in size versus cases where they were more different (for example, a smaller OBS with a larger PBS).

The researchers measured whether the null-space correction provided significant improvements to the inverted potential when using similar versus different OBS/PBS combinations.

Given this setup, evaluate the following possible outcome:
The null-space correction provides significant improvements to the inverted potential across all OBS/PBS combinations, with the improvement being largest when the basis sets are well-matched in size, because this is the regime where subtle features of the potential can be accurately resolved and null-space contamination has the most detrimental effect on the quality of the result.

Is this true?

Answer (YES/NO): NO